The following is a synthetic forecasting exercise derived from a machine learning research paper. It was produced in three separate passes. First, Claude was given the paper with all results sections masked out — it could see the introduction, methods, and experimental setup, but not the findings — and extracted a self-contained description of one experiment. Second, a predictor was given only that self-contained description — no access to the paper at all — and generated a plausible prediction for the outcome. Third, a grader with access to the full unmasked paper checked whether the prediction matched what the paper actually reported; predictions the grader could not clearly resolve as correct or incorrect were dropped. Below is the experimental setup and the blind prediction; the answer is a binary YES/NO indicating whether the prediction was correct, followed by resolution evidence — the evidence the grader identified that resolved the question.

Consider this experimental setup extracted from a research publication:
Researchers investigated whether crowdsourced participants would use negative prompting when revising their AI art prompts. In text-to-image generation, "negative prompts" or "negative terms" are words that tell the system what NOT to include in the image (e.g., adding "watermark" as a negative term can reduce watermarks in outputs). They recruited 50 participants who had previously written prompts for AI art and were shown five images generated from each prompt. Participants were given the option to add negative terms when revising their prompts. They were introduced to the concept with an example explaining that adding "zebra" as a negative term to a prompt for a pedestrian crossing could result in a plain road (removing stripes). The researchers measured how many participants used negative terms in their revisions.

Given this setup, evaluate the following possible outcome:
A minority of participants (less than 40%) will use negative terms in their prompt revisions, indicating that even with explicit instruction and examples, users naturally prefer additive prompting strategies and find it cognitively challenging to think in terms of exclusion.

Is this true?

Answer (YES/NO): YES